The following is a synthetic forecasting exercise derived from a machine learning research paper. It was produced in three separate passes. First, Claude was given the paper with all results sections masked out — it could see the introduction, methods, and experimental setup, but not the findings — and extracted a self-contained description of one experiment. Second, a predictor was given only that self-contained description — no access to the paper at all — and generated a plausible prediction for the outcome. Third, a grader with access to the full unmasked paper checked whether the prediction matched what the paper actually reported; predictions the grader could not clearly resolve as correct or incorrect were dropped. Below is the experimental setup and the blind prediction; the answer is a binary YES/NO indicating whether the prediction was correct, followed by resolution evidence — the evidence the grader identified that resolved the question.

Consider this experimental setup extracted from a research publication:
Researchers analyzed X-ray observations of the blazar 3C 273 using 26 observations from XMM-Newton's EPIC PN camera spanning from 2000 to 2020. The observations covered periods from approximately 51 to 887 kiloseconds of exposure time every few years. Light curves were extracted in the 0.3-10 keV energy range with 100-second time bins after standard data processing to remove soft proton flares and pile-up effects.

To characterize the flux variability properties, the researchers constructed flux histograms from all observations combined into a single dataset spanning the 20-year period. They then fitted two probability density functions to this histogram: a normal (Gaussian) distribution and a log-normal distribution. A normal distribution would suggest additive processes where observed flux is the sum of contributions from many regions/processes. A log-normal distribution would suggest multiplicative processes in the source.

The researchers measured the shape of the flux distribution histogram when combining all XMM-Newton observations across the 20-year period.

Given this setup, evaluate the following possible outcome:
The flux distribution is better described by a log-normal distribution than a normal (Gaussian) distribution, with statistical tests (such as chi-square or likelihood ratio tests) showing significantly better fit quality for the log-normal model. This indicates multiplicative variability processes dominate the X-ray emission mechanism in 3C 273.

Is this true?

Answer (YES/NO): NO